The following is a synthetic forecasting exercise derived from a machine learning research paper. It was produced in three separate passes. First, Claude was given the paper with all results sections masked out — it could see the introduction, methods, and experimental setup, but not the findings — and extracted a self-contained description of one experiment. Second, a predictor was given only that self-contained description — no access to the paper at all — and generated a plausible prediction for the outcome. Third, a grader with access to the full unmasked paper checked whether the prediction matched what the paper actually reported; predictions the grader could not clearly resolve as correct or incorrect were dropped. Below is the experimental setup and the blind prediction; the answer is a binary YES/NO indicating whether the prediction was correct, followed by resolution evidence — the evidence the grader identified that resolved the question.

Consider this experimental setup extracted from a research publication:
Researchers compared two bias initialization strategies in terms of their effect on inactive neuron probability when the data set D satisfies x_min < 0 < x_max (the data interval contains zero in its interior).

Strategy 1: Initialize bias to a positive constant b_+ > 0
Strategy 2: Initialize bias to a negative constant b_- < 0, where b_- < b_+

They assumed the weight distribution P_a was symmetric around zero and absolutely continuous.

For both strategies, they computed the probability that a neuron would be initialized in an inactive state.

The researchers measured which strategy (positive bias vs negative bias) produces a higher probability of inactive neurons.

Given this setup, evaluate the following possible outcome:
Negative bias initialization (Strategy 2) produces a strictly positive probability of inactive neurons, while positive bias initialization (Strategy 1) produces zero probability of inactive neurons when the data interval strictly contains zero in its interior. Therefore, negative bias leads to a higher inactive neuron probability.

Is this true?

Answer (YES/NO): YES